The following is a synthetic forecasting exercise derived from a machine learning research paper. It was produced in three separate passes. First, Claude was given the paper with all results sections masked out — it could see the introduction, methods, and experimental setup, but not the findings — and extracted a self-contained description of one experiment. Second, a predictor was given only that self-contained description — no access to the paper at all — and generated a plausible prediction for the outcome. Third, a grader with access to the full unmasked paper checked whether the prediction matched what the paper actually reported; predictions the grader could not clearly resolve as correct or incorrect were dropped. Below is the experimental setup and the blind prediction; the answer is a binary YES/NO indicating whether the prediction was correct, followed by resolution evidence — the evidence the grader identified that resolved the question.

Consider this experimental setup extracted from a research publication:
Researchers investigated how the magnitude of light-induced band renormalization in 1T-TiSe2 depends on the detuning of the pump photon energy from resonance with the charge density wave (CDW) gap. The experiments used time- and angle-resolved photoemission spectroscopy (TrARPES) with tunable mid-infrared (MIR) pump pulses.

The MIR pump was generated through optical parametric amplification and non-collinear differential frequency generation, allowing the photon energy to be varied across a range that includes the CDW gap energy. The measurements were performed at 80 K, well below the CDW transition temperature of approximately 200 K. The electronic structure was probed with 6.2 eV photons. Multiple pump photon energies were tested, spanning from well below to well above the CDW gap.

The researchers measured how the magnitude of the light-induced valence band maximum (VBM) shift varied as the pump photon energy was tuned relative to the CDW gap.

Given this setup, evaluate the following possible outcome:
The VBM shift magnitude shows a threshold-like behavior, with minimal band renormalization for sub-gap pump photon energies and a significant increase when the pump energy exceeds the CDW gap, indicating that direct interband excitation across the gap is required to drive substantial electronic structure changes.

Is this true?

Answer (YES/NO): NO